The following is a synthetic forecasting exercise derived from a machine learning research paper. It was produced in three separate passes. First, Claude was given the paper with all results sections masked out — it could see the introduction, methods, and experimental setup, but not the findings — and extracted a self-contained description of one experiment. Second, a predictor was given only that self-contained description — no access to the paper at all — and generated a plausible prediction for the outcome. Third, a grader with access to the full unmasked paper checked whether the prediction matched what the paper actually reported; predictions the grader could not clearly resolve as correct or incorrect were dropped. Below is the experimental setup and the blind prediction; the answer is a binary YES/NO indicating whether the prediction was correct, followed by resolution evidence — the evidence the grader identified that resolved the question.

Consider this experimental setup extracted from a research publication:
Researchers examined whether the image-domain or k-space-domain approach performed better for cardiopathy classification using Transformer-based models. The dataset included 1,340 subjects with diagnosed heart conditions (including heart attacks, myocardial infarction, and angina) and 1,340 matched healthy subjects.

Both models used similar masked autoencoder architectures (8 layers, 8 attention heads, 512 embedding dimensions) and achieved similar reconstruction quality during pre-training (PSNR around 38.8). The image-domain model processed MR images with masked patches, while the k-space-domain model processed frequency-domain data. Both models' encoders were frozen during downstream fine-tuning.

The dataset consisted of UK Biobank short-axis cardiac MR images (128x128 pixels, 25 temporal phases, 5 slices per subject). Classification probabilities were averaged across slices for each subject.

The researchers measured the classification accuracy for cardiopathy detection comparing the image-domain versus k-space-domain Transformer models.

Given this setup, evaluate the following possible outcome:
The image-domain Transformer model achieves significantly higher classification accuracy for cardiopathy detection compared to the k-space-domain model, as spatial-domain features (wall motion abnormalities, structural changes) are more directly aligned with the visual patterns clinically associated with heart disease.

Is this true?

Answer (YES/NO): NO